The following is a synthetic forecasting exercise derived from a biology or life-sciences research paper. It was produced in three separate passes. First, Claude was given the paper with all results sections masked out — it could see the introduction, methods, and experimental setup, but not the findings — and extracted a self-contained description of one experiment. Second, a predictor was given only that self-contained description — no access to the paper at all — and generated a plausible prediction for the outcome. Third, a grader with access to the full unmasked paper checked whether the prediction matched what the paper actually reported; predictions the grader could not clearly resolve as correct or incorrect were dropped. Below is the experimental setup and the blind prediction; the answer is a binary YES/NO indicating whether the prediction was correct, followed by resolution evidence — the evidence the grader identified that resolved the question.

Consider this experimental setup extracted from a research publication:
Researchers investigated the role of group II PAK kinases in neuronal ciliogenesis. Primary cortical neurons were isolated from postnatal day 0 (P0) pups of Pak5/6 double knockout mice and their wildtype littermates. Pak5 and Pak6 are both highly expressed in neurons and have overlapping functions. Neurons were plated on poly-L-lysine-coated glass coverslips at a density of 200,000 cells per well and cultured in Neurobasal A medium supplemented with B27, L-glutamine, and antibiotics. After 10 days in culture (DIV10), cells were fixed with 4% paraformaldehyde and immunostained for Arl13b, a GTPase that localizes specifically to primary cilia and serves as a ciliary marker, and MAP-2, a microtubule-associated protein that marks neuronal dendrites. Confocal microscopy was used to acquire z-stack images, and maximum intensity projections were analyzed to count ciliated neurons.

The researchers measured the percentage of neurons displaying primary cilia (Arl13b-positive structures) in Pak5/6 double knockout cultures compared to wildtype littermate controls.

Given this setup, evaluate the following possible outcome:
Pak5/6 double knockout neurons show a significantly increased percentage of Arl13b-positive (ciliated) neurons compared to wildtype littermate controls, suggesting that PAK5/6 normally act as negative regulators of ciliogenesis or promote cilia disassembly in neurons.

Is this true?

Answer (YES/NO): NO